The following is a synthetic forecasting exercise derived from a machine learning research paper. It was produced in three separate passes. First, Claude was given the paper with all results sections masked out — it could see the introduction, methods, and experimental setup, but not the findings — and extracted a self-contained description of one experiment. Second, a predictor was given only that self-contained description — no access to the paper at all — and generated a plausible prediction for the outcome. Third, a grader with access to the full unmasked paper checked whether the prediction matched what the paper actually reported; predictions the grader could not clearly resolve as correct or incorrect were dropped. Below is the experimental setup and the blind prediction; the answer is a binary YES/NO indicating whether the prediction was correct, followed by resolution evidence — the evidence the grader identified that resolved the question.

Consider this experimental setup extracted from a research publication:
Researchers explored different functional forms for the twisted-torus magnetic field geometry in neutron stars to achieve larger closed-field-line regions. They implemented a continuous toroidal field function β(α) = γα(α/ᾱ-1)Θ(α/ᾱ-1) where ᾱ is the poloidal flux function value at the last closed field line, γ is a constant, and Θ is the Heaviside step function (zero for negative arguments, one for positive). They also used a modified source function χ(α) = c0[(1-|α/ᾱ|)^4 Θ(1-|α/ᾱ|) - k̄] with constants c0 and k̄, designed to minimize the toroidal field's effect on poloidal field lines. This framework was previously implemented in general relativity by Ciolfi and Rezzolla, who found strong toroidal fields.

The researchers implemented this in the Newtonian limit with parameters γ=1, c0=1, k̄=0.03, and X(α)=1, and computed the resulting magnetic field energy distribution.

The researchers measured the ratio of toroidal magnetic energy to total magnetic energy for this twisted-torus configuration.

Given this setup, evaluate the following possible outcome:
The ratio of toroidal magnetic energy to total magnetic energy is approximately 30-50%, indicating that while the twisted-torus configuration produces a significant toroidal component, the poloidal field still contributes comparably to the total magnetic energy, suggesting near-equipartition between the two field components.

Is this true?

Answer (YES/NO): NO